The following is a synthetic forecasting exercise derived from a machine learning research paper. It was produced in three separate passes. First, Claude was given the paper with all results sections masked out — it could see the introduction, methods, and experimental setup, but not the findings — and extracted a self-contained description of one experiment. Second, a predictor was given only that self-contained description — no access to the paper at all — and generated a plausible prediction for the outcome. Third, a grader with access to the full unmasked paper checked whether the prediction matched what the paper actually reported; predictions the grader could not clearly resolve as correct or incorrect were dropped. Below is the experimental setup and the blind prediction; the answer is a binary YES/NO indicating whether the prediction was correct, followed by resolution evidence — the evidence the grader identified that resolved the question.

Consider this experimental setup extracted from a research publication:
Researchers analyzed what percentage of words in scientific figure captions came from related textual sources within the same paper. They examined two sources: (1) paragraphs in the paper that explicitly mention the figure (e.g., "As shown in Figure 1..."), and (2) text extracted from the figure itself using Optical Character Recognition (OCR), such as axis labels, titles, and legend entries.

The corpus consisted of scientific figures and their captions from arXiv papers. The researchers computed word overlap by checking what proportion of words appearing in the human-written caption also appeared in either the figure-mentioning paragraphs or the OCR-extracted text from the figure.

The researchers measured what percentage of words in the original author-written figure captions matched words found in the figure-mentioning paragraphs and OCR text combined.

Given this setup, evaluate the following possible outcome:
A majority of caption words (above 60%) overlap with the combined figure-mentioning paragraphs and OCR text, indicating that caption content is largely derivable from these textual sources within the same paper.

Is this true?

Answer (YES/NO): YES